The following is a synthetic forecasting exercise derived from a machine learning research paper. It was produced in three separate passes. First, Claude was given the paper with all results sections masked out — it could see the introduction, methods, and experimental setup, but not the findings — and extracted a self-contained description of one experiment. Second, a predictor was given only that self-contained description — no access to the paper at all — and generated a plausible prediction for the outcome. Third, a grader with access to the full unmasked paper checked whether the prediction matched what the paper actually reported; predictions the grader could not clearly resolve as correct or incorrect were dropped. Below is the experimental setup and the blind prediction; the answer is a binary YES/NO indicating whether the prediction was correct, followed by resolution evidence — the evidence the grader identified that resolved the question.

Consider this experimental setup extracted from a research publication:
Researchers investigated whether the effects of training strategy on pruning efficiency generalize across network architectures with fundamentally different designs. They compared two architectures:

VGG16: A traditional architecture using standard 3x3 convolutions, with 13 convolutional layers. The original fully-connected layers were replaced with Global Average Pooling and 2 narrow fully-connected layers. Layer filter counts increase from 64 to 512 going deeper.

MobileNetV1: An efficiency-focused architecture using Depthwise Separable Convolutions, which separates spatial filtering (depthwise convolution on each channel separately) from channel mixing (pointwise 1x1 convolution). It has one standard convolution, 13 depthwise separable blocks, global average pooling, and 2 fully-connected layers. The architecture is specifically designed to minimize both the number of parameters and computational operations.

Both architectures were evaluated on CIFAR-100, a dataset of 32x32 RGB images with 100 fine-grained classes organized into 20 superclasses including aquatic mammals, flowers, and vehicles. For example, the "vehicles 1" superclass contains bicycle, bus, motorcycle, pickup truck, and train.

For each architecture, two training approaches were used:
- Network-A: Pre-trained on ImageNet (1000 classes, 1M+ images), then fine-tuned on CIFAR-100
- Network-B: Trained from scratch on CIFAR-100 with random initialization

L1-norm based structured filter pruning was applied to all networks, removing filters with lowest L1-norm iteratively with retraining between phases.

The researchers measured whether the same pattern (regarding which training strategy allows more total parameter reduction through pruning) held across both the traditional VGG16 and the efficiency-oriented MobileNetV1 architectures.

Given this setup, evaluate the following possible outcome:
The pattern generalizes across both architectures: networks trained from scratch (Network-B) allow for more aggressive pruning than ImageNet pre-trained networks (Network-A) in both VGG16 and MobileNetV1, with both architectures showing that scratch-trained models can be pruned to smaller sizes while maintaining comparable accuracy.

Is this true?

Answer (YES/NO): NO